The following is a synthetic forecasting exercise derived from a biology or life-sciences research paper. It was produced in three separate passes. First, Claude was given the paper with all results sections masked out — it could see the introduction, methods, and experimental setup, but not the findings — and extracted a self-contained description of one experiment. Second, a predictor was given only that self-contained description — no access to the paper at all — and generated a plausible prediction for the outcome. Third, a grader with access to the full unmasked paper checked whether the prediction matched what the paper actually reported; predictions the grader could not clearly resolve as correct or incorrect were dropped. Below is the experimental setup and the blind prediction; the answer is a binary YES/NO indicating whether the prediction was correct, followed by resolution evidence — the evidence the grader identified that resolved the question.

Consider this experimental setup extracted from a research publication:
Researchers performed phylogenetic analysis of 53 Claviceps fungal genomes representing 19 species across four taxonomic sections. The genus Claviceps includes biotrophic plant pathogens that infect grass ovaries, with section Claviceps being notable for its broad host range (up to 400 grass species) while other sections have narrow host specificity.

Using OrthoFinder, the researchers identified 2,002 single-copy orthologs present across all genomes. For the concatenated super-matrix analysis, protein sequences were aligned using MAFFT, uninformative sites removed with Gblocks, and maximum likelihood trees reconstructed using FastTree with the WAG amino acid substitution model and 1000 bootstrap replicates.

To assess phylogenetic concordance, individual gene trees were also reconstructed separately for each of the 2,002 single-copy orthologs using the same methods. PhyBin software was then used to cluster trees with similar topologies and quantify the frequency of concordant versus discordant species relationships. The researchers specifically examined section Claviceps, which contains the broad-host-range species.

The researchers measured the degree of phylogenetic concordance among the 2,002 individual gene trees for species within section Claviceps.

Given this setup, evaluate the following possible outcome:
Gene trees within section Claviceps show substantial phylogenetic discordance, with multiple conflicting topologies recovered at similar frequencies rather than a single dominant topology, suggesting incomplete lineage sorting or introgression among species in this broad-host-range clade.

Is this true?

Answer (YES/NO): NO